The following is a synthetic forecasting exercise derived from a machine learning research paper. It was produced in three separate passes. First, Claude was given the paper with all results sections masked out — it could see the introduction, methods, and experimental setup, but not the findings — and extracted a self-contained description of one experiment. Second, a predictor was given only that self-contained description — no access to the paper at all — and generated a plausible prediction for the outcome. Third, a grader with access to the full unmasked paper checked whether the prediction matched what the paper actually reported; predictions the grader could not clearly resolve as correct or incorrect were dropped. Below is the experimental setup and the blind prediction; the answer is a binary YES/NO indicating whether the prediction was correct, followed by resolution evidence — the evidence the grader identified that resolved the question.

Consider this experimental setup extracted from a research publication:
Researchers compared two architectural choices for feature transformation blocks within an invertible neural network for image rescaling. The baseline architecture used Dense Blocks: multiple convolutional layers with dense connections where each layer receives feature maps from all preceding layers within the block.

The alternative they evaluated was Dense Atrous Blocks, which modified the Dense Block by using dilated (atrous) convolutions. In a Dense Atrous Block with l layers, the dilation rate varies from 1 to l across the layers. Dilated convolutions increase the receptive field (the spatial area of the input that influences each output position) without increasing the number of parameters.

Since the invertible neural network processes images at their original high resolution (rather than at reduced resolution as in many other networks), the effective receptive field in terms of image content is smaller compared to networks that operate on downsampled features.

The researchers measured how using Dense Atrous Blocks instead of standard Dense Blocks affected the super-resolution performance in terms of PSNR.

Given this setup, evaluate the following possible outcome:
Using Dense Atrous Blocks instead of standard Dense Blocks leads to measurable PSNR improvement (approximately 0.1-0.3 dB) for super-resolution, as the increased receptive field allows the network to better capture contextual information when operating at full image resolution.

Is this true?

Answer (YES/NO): YES